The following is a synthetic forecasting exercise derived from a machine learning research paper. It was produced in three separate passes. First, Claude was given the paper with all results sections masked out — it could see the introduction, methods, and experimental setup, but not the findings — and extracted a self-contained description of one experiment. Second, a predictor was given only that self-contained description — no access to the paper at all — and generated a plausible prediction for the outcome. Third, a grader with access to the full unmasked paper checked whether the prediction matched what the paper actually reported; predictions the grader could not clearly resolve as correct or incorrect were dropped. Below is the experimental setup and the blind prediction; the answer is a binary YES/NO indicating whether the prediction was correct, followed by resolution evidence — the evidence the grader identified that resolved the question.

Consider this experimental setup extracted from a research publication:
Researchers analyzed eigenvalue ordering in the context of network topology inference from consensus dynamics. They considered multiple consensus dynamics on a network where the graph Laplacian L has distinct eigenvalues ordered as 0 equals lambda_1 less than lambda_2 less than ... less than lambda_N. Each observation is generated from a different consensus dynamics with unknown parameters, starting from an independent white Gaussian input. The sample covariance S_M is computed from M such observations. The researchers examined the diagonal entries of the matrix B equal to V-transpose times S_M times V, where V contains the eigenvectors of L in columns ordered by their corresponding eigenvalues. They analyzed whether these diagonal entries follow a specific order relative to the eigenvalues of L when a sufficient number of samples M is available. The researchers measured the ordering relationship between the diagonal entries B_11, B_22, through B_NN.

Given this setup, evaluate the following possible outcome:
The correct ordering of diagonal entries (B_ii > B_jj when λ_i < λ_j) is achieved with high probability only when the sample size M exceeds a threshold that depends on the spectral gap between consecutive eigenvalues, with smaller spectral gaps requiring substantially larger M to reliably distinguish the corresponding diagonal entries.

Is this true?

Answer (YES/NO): NO